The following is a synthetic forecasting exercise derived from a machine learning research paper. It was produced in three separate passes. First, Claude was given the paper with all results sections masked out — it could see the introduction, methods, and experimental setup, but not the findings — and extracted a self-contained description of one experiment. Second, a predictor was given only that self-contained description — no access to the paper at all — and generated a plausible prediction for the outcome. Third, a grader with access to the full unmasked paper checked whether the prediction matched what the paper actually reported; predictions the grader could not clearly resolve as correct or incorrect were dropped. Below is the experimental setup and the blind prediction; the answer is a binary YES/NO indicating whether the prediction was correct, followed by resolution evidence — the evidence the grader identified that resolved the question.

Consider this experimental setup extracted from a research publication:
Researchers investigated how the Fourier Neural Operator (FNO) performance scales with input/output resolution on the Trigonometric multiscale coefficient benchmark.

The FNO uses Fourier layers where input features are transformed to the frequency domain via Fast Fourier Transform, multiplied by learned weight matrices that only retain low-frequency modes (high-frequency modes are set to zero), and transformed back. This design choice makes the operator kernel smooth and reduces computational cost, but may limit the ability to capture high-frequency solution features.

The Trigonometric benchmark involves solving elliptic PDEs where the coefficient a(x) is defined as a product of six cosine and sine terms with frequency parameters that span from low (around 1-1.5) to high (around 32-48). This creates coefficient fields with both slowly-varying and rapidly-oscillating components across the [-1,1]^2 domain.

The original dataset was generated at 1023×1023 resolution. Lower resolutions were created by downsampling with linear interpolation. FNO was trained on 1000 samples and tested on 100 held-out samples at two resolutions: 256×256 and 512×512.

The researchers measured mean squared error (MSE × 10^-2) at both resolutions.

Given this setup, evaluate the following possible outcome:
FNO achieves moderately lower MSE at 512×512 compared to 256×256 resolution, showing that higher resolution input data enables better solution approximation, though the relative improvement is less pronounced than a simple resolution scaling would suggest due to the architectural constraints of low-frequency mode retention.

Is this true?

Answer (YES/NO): NO